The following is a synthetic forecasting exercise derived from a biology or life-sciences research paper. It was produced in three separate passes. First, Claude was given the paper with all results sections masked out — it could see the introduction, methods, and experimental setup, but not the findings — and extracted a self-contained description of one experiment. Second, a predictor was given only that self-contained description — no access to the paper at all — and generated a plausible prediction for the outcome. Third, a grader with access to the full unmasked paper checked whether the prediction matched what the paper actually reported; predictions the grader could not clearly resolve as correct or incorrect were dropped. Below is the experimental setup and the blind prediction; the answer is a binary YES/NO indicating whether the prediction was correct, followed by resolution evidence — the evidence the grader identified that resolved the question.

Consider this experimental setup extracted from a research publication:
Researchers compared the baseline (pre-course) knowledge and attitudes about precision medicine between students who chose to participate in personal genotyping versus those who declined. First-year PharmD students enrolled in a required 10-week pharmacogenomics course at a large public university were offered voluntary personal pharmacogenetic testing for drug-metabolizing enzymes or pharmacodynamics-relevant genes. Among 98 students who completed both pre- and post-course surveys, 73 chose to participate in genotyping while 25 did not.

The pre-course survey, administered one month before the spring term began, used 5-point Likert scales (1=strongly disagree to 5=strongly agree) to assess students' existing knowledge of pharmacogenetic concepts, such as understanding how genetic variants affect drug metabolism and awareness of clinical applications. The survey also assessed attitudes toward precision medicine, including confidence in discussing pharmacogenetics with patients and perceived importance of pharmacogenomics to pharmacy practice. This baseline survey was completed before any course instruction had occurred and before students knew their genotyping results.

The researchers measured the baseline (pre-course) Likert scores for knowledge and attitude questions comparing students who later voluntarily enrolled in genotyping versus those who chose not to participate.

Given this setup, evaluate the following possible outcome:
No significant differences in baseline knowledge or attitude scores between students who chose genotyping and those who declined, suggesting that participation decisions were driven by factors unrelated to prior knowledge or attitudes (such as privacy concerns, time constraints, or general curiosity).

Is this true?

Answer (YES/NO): YES